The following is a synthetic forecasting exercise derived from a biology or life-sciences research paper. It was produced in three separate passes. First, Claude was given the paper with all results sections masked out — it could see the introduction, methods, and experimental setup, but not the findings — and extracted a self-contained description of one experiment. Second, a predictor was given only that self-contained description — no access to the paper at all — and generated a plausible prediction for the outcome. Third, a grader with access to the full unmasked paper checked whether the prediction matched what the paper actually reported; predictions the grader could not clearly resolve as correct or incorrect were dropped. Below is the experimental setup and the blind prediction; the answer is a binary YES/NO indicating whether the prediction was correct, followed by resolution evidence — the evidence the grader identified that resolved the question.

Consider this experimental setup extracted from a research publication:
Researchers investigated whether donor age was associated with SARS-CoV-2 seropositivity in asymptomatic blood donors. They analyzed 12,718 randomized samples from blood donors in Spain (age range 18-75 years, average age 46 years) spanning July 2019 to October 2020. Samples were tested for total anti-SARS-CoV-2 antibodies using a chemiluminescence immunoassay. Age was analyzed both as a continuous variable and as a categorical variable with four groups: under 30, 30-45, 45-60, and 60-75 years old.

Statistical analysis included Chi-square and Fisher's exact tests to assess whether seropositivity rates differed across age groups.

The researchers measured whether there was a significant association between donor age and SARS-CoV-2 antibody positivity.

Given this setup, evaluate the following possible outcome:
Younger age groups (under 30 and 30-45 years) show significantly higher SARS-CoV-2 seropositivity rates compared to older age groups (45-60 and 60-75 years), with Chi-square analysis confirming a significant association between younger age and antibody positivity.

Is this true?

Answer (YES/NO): NO